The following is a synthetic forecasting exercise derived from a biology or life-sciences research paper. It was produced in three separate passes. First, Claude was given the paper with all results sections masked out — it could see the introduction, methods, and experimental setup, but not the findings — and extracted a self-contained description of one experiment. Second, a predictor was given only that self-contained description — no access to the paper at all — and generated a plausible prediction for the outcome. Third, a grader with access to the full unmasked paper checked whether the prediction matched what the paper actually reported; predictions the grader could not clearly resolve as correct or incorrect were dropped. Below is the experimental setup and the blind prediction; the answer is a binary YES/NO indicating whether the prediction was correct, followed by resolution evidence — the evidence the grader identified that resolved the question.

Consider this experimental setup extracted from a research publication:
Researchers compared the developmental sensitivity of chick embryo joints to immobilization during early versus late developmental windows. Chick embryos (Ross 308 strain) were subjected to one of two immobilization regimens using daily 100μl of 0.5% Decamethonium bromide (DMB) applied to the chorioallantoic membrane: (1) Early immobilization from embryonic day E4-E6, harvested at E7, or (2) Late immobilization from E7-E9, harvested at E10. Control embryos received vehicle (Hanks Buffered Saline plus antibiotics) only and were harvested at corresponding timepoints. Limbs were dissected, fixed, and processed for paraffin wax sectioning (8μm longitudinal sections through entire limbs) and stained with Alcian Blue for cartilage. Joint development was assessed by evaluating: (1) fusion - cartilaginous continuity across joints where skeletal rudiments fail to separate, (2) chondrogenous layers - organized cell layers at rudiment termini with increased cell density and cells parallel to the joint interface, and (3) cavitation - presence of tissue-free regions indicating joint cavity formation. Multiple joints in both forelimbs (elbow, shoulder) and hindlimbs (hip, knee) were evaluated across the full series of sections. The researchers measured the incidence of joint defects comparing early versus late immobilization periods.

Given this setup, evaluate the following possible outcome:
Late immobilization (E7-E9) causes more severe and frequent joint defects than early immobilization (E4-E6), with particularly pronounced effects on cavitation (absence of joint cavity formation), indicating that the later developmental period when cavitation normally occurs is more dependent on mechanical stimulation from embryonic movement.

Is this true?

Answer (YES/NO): NO